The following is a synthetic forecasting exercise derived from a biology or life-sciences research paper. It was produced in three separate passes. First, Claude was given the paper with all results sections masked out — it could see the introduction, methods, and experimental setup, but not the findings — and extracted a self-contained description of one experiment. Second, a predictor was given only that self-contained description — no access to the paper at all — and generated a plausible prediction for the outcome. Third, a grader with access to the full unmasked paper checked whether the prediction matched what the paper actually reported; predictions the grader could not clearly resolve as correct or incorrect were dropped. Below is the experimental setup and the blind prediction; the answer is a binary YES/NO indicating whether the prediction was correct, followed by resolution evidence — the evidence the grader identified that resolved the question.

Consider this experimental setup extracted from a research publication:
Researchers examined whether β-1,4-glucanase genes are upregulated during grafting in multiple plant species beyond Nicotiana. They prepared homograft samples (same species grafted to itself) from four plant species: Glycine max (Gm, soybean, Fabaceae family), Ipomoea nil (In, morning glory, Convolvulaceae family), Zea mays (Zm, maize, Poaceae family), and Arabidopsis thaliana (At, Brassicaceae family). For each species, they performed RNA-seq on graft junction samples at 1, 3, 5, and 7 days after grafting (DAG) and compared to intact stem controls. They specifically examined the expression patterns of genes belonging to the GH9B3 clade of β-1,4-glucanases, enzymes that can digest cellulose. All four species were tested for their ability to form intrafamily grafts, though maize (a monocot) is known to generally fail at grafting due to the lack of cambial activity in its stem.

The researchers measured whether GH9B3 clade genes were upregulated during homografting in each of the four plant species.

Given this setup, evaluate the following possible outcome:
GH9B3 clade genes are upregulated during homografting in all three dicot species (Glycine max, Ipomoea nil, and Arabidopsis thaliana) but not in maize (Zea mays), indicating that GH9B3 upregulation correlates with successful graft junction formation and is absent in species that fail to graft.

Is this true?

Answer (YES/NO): YES